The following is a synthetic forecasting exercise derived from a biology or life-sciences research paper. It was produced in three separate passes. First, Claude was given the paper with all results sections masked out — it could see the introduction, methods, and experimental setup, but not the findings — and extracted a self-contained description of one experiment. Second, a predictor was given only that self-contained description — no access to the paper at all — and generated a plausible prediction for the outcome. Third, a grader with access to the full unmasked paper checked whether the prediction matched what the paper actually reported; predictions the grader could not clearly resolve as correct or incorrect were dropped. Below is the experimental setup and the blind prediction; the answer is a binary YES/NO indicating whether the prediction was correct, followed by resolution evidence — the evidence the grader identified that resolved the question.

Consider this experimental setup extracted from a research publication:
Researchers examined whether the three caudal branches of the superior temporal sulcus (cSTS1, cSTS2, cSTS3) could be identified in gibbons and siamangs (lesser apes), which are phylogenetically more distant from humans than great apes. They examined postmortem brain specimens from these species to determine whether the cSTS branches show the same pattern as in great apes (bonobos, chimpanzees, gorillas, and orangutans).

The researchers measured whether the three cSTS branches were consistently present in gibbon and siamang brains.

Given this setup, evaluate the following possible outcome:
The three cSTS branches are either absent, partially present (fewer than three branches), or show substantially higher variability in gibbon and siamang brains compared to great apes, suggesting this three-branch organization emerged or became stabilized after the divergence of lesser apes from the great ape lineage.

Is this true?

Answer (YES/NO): YES